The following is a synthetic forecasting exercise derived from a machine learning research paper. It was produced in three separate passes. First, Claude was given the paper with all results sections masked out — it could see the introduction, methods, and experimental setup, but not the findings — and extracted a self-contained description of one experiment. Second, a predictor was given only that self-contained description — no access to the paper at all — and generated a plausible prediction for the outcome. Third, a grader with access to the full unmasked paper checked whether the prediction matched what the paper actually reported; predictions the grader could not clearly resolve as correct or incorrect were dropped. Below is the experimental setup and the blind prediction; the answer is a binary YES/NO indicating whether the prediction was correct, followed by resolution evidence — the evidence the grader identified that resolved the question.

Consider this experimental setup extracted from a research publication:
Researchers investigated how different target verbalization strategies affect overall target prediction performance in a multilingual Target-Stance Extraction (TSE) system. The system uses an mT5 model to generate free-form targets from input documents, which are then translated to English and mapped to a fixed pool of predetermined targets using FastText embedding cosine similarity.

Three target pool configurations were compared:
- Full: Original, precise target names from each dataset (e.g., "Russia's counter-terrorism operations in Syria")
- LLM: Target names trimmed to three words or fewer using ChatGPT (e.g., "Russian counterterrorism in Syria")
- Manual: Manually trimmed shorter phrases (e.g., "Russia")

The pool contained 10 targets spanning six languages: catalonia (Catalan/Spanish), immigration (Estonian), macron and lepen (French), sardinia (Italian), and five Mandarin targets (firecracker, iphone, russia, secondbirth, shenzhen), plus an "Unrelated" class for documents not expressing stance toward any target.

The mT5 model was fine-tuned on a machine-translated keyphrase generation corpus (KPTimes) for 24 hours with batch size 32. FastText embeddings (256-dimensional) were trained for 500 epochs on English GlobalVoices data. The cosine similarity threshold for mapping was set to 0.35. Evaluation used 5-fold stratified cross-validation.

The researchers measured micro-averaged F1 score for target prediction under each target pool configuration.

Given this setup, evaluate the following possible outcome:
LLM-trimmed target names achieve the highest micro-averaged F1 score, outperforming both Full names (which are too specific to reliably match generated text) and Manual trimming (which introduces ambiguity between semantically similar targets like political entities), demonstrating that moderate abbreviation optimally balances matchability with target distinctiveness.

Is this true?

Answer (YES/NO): YES